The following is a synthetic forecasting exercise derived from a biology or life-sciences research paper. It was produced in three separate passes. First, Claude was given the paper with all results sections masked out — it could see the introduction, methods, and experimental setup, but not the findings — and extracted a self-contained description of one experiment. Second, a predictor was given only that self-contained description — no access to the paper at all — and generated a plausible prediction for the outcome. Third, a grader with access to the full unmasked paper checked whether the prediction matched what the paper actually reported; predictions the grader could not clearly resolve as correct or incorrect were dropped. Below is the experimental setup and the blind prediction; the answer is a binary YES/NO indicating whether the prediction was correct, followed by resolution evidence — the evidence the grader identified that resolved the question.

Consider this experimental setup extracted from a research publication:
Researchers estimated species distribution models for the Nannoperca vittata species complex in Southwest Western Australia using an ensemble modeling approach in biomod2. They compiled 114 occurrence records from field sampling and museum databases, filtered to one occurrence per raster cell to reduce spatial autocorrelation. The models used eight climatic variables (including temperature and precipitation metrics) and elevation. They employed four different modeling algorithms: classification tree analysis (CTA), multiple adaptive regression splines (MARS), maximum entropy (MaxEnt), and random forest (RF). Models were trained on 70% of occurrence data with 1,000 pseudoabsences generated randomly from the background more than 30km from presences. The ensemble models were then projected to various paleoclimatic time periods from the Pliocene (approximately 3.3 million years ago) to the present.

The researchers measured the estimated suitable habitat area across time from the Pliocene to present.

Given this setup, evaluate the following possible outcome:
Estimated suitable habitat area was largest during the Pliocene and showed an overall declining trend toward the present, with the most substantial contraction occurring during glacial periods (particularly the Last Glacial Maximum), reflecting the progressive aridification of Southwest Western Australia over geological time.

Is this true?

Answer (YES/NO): NO